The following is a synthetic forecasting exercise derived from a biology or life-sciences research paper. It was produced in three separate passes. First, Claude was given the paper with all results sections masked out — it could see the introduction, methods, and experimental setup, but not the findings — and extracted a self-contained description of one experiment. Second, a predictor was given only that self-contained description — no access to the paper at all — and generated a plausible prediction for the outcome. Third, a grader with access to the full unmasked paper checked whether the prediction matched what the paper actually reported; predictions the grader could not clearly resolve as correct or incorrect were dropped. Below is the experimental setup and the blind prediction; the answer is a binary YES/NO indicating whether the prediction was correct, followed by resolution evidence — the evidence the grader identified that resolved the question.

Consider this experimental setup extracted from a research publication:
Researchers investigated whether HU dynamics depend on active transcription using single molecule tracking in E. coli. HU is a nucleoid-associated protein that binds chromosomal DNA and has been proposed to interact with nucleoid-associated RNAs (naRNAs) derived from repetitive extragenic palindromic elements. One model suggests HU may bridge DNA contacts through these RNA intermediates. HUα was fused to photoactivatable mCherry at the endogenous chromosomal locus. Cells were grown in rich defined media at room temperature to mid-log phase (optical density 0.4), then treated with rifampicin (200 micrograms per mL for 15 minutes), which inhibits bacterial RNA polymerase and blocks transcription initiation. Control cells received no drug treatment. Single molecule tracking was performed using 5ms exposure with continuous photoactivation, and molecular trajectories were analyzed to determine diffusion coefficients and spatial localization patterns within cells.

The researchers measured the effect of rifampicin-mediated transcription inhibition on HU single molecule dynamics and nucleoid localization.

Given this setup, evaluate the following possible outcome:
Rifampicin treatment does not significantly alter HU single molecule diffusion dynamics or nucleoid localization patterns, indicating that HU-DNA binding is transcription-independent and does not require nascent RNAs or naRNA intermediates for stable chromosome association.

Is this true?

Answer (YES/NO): NO